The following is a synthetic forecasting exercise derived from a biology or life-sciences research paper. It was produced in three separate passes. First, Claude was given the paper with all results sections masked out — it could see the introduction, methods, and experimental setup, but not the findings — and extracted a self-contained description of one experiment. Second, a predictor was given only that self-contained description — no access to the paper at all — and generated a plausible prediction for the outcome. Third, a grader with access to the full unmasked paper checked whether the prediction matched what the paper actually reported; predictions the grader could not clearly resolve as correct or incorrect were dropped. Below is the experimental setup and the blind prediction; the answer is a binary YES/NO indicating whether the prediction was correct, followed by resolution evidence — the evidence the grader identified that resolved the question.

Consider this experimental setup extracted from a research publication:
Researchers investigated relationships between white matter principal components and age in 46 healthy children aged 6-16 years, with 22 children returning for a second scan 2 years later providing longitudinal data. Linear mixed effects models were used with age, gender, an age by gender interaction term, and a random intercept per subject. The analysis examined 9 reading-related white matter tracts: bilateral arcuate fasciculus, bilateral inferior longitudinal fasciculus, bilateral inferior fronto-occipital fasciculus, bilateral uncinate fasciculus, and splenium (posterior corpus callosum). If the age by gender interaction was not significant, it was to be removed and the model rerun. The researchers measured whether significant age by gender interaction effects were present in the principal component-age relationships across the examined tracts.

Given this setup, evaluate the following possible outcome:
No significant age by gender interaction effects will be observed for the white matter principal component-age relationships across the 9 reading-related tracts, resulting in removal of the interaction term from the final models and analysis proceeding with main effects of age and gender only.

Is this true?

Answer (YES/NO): NO